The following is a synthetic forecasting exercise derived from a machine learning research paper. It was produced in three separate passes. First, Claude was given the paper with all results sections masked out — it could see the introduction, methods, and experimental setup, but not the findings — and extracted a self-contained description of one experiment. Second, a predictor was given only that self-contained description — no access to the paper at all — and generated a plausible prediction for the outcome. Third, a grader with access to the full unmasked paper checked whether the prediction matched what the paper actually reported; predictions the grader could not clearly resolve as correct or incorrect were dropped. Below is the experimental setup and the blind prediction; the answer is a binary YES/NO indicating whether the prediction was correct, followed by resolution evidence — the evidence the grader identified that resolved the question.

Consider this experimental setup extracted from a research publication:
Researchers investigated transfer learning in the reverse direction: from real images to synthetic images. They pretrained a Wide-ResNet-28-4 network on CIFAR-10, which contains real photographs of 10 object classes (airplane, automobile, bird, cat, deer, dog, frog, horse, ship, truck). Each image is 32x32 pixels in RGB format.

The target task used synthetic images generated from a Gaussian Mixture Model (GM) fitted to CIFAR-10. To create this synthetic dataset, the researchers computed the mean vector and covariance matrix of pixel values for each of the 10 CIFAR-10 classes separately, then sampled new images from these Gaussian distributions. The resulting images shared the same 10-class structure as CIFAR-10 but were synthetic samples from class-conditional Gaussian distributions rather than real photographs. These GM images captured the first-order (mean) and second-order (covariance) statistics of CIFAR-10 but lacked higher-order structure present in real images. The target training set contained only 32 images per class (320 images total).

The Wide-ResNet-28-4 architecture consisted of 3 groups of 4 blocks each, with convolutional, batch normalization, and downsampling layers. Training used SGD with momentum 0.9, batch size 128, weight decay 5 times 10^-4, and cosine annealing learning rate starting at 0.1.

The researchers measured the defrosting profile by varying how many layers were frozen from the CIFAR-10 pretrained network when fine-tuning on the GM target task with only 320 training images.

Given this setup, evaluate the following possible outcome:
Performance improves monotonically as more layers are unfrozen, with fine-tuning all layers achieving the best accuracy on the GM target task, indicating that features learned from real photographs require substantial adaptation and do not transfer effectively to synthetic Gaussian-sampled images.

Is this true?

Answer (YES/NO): NO